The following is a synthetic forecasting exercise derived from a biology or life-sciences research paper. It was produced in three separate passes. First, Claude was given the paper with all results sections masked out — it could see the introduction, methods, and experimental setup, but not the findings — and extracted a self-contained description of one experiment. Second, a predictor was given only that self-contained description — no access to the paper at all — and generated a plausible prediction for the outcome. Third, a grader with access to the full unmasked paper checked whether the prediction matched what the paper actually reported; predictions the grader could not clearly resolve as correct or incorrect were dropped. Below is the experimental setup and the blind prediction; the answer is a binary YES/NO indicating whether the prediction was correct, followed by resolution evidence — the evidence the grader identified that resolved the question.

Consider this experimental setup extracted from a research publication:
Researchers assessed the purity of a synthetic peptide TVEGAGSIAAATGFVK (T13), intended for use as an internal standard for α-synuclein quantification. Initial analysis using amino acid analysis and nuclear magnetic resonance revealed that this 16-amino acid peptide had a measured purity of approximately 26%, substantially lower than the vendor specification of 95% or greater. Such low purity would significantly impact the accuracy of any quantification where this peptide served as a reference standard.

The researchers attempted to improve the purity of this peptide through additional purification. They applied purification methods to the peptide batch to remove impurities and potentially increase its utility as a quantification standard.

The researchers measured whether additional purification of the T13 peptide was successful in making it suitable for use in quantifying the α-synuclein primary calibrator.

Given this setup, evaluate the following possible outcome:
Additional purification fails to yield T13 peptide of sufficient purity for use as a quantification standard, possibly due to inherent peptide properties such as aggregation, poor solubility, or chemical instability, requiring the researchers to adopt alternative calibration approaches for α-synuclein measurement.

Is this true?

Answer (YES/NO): NO